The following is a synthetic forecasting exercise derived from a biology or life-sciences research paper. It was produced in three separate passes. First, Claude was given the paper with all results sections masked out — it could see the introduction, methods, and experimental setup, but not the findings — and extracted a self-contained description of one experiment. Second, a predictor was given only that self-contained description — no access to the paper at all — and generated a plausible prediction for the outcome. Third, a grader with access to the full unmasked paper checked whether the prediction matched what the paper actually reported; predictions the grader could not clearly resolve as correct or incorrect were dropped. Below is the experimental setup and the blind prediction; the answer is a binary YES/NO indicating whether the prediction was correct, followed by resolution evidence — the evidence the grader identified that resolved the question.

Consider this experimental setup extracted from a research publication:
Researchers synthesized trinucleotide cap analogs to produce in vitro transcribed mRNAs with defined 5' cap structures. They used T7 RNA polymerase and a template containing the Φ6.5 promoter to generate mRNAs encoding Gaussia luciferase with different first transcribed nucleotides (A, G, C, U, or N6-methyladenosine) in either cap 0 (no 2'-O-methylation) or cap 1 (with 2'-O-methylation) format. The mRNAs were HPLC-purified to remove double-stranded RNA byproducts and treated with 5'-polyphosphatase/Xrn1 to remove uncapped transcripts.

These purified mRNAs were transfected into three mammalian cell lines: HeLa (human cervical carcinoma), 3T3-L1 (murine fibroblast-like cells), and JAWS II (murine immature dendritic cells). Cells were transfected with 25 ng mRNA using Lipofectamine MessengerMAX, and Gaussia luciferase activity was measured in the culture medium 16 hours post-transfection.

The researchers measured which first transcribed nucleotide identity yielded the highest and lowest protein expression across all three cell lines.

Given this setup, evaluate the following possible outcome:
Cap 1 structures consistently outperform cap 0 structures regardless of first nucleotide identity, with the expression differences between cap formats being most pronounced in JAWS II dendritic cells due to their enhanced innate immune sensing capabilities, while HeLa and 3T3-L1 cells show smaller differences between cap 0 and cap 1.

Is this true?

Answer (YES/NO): NO